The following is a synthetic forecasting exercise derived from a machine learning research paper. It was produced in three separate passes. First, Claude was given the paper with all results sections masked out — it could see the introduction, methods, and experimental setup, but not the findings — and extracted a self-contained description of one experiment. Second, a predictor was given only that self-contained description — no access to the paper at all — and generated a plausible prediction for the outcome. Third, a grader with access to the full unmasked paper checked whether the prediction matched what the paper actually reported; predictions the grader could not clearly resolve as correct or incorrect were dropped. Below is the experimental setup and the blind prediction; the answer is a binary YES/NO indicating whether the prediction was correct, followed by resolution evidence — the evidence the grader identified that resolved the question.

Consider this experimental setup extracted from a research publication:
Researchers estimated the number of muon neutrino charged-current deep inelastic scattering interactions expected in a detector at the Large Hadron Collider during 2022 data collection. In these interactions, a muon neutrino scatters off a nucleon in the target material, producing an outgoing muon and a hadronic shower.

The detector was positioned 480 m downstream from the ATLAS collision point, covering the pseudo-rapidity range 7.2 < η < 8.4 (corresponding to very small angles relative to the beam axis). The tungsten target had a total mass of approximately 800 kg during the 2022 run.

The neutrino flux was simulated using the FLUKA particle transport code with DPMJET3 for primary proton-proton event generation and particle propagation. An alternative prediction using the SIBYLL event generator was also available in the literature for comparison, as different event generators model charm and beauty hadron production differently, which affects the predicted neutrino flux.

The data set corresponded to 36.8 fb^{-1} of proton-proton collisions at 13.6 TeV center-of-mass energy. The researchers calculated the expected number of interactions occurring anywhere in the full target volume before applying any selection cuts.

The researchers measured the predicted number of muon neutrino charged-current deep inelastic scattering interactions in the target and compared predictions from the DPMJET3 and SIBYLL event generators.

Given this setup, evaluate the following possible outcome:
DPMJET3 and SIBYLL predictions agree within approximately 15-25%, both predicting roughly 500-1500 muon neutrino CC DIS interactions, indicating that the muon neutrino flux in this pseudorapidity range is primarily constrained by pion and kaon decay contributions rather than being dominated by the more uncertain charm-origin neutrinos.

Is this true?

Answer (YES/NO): NO